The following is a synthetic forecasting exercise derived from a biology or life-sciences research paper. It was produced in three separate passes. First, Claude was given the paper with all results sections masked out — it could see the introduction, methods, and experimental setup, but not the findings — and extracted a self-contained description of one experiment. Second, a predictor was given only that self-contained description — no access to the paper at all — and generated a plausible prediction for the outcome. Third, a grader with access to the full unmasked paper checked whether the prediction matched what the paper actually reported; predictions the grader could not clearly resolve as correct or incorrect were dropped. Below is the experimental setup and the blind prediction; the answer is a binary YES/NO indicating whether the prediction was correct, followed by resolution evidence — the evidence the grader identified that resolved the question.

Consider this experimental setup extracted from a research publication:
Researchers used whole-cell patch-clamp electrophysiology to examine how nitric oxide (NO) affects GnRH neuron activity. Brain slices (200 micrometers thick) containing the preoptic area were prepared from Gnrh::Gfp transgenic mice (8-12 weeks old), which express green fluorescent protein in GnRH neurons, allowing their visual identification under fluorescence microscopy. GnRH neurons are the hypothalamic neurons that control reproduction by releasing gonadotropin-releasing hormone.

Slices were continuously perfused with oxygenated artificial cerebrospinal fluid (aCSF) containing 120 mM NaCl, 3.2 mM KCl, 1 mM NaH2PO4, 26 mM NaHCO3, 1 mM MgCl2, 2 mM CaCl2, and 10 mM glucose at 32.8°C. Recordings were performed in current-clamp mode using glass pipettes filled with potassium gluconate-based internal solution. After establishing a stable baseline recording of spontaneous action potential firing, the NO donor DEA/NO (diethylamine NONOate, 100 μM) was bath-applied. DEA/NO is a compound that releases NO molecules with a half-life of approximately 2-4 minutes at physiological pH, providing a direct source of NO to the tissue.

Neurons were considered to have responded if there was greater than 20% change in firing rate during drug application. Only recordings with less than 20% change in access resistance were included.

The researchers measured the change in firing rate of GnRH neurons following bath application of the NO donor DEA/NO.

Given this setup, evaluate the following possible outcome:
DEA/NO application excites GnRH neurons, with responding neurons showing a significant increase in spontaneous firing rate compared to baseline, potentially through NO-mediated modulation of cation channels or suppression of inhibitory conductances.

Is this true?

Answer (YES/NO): NO